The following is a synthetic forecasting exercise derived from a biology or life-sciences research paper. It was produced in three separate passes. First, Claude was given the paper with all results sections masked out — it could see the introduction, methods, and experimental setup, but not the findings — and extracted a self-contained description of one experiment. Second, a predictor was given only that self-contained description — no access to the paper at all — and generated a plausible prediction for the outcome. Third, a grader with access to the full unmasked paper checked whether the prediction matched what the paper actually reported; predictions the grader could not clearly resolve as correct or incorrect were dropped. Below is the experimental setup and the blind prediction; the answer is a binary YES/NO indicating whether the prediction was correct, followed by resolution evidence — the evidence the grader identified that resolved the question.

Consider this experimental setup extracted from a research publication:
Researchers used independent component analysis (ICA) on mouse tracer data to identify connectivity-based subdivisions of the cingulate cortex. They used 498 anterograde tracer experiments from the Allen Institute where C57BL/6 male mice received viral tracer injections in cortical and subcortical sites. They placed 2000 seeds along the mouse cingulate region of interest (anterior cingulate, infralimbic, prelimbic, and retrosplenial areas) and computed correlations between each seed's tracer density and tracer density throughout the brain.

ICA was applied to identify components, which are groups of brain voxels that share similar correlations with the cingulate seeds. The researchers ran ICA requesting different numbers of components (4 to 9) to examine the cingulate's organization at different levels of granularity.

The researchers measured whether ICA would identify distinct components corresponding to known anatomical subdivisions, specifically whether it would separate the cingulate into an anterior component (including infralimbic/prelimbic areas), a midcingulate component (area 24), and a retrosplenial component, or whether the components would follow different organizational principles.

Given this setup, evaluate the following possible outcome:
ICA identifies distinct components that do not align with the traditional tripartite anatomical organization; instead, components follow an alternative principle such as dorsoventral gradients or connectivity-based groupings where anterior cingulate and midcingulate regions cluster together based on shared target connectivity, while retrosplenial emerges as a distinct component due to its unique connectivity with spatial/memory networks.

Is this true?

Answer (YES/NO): NO